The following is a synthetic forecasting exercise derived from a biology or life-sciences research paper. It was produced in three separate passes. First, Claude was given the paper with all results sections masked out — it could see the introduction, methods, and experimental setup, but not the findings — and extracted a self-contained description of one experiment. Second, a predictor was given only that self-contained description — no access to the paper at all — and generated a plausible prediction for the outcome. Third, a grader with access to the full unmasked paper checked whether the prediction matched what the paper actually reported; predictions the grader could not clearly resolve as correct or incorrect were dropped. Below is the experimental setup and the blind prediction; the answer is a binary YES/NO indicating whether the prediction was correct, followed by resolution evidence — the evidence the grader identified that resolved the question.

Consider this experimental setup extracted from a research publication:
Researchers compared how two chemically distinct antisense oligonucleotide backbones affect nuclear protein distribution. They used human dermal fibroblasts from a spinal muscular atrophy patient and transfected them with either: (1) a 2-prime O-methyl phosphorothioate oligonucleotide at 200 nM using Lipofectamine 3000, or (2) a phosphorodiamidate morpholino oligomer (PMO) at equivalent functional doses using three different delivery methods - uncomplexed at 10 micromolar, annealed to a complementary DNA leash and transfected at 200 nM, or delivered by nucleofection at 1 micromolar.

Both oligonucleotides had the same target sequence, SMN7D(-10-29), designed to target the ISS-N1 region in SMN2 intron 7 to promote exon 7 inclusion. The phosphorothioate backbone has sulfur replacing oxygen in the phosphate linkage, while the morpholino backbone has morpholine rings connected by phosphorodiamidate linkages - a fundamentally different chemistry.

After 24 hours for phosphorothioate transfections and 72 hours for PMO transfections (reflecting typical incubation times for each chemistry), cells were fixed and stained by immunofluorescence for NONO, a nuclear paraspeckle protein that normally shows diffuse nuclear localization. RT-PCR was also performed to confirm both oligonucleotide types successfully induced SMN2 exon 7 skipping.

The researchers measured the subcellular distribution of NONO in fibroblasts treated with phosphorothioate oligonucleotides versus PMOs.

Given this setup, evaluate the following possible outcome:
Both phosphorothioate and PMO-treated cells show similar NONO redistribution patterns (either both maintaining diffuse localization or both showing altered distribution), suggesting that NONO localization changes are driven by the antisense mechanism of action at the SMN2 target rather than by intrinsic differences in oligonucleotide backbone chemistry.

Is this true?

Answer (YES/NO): NO